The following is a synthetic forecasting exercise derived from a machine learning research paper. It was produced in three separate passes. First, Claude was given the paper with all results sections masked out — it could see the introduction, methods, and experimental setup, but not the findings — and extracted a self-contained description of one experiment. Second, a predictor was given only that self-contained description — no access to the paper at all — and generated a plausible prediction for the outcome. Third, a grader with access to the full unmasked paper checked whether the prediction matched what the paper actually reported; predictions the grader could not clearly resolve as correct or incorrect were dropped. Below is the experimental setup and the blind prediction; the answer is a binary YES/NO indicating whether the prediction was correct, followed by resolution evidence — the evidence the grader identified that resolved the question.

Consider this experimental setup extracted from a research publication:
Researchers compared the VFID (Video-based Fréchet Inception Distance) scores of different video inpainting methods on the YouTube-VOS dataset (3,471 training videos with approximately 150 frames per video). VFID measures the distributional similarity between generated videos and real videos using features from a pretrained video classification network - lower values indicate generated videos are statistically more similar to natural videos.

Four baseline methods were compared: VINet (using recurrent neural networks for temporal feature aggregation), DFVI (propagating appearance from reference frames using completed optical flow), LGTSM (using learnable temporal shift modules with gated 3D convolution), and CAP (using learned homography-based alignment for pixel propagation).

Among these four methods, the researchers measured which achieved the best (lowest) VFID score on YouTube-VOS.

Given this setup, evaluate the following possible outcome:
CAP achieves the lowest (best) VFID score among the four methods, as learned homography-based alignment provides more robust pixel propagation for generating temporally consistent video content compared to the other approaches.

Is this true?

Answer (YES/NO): NO